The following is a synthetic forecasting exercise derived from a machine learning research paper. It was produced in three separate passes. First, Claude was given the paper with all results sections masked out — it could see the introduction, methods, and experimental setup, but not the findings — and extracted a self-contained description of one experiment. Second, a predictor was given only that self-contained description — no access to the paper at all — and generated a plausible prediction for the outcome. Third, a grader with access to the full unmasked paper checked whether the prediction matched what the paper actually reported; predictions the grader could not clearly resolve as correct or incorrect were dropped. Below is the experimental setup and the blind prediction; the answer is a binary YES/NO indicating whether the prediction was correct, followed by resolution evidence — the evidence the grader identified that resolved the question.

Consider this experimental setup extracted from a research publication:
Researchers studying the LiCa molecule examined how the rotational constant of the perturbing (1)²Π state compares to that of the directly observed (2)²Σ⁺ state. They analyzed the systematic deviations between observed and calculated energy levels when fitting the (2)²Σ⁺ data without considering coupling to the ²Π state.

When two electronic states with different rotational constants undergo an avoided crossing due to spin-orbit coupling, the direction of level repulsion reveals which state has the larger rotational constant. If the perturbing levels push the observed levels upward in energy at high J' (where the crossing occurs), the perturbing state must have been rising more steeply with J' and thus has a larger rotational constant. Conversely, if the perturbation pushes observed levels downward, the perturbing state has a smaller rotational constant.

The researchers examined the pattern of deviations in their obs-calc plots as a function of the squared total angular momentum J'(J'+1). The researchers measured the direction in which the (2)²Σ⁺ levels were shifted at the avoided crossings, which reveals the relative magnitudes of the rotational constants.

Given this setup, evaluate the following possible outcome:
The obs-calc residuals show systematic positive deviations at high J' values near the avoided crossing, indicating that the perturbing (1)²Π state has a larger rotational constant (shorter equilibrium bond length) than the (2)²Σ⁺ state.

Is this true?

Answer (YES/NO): YES